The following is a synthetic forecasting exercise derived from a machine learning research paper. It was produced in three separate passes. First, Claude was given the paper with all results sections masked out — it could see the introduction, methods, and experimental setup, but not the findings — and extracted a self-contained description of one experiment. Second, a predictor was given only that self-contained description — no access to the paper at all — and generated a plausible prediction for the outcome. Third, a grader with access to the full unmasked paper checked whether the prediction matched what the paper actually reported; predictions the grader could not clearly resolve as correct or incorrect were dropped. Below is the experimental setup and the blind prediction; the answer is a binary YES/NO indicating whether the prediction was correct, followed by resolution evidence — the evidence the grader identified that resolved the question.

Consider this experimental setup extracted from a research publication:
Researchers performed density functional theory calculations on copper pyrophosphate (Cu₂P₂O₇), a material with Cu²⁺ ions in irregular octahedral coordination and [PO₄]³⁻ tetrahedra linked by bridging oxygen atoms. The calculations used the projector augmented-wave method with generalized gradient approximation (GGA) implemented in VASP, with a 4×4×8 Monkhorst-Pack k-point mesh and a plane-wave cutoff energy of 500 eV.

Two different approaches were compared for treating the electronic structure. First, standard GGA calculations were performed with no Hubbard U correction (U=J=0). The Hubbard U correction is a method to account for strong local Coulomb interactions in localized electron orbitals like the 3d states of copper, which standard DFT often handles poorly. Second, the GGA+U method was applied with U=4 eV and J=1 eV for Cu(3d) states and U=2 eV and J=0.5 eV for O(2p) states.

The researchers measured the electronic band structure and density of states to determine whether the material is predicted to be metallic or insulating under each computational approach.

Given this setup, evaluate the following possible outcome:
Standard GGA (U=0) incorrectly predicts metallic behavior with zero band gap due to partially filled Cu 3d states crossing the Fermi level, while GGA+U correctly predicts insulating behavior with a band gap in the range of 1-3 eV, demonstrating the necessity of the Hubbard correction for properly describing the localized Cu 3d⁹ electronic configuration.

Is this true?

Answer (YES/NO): YES